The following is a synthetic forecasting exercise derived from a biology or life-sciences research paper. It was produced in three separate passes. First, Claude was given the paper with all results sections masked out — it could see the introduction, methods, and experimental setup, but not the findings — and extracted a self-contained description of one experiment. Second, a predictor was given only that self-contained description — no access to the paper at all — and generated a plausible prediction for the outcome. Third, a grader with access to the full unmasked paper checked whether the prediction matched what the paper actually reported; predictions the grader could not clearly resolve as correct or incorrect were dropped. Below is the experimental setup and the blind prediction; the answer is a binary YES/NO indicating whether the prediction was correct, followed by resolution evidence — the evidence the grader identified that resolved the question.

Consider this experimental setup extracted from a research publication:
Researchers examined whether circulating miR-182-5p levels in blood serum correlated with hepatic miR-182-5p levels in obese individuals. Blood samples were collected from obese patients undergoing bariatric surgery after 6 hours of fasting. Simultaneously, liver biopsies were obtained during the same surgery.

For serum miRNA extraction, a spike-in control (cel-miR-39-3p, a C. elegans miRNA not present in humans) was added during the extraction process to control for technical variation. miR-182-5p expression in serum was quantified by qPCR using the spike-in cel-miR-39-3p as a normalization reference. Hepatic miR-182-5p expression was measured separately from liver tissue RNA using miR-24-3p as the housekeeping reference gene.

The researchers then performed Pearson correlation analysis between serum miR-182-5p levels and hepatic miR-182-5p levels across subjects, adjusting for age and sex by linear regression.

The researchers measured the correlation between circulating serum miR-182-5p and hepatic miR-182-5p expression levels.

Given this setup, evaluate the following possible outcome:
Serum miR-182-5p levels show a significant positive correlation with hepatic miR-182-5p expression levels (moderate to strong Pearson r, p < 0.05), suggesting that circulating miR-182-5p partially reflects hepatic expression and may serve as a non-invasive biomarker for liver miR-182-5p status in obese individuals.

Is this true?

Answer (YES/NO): NO